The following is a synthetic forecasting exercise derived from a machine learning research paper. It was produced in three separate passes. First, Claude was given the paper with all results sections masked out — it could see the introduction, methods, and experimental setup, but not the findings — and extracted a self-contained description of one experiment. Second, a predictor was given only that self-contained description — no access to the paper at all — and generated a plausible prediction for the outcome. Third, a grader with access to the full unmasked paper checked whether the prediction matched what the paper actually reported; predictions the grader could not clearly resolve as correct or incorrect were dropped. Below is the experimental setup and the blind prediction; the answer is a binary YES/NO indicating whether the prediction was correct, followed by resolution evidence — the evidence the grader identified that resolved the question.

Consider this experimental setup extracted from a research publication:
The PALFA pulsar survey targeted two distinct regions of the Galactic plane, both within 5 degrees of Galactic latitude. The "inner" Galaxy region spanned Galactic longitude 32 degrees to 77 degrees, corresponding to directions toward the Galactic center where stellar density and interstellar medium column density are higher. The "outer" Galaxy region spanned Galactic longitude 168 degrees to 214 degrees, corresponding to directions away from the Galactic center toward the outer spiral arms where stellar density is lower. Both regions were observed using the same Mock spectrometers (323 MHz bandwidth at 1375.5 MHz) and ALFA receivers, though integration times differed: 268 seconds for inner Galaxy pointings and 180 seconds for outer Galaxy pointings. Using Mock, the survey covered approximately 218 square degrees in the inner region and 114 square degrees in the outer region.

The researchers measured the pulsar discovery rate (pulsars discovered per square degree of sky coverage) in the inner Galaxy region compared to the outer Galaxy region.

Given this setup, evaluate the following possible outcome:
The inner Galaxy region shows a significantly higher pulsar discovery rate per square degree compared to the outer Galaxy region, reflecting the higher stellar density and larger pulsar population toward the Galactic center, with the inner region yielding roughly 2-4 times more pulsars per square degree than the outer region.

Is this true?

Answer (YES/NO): NO